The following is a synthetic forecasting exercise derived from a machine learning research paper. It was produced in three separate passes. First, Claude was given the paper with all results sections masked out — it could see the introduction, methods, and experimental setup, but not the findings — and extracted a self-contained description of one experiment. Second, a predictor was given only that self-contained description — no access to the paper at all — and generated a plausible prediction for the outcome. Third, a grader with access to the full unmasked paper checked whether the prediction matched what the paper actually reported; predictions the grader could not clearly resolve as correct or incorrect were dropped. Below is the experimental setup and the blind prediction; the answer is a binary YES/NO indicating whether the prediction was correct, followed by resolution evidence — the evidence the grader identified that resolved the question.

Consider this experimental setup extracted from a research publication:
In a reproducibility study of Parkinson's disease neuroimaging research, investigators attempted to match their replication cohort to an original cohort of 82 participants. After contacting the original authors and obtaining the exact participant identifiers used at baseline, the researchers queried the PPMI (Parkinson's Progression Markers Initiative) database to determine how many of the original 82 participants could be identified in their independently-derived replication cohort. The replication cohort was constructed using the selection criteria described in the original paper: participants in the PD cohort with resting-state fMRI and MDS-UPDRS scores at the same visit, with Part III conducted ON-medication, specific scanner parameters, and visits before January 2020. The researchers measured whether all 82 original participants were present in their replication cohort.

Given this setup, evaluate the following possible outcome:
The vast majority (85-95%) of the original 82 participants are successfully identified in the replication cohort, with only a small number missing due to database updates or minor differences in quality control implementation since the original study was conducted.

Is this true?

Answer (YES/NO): NO